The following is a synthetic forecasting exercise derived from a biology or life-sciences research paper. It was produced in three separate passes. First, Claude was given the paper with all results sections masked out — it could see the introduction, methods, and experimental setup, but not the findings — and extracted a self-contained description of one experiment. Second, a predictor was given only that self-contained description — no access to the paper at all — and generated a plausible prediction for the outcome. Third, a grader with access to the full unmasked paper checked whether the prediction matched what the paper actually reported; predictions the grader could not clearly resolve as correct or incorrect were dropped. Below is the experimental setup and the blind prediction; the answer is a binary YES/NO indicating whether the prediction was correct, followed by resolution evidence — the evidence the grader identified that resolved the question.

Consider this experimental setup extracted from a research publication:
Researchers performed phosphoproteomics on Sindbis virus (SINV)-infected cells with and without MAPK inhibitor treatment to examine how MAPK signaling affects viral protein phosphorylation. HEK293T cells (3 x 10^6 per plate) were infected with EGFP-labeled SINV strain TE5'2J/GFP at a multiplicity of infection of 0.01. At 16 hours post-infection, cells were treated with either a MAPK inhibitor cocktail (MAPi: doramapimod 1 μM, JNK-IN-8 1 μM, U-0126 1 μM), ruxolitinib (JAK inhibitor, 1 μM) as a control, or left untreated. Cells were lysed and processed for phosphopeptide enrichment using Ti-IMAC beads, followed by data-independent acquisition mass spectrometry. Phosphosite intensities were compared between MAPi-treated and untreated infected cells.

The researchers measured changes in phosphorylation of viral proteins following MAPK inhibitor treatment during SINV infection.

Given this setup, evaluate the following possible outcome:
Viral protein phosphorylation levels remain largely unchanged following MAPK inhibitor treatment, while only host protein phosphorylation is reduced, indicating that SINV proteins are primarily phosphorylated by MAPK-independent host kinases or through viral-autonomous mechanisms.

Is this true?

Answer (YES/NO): NO